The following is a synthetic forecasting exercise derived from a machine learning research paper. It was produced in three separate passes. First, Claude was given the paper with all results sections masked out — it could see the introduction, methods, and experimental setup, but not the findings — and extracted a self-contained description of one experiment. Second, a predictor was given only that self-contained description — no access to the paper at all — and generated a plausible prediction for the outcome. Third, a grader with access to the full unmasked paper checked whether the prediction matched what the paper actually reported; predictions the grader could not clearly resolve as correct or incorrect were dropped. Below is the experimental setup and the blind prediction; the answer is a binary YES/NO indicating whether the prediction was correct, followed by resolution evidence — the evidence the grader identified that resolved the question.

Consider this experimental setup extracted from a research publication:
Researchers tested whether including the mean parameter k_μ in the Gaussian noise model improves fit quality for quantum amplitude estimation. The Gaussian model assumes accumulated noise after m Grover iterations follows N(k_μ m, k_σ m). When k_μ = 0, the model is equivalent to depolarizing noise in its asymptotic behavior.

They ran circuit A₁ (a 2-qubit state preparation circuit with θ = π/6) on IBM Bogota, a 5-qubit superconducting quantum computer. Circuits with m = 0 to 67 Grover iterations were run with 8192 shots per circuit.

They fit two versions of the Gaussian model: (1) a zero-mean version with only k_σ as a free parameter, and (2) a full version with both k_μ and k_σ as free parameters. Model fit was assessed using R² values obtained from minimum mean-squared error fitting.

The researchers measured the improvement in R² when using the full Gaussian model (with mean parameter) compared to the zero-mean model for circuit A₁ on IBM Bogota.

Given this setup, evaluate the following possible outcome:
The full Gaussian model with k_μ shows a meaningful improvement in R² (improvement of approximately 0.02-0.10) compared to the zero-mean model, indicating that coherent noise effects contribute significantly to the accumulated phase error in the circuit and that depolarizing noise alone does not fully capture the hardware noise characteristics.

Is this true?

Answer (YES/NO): NO